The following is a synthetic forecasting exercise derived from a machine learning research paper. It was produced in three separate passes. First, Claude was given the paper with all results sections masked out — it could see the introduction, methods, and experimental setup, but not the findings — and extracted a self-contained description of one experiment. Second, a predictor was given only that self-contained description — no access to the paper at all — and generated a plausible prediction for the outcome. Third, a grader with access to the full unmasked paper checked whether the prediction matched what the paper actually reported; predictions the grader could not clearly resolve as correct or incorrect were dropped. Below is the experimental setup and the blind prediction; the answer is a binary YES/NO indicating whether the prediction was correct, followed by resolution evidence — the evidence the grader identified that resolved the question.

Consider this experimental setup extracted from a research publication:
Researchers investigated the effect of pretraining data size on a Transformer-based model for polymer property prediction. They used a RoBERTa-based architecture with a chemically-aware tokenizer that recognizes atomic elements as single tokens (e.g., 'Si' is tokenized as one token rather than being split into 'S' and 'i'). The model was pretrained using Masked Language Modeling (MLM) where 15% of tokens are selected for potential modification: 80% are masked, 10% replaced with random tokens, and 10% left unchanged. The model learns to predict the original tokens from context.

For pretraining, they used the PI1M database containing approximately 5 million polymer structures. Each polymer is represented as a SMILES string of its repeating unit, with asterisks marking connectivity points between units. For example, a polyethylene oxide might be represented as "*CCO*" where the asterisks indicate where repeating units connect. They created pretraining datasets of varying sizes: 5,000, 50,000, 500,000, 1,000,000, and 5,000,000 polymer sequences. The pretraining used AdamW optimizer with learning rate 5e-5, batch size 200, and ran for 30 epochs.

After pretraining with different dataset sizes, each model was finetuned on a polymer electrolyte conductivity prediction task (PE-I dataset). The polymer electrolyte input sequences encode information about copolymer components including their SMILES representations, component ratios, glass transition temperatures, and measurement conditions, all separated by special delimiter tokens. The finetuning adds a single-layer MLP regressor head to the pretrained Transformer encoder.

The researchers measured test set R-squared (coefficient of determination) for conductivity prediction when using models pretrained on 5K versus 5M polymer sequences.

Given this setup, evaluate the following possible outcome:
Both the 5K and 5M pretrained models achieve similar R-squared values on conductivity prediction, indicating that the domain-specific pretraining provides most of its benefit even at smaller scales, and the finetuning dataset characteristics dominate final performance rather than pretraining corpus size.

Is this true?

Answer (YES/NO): NO